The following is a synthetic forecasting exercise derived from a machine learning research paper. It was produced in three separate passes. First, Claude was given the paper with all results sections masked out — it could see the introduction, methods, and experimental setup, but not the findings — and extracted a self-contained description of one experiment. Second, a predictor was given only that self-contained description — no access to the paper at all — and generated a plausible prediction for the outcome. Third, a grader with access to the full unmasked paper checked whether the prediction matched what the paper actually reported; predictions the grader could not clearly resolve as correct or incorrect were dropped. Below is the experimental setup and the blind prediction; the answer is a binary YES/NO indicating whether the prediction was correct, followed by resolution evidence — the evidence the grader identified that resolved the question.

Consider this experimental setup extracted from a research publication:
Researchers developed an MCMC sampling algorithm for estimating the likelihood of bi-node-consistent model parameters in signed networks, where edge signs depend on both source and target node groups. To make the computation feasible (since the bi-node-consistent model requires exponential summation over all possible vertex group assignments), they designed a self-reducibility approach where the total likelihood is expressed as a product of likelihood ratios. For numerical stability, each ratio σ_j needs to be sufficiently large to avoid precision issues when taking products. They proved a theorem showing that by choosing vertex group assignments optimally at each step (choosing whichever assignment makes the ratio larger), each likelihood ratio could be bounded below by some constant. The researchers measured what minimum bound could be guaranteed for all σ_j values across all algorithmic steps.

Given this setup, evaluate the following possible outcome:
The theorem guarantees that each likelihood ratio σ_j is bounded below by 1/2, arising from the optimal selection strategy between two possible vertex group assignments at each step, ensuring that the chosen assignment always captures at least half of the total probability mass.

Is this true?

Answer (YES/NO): YES